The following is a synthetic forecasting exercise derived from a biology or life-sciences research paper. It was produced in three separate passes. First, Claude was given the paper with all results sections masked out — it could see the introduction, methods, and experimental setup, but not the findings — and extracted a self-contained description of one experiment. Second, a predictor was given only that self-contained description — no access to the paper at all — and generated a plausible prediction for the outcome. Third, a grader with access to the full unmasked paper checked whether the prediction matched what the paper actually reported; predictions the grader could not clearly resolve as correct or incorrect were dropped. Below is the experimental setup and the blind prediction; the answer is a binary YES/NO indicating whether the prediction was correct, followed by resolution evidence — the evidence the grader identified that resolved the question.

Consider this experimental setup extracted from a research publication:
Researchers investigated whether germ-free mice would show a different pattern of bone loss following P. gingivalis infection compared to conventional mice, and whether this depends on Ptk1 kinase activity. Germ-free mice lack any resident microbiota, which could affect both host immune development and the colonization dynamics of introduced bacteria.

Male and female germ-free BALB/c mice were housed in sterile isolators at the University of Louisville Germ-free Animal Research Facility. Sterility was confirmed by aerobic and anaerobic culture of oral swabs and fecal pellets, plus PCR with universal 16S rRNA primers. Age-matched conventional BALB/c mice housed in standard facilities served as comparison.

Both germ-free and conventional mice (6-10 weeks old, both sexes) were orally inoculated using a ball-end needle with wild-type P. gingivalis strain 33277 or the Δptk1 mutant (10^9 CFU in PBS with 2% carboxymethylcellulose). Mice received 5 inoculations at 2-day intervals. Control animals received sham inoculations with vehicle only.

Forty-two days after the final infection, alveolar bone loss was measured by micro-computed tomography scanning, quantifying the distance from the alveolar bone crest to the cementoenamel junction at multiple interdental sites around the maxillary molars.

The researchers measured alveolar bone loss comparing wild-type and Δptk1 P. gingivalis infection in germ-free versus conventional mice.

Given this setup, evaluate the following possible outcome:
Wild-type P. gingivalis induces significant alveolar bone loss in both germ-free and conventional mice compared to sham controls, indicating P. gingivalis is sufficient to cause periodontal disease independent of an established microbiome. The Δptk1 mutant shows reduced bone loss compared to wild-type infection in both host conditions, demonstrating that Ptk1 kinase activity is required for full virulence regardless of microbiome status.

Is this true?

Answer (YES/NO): NO